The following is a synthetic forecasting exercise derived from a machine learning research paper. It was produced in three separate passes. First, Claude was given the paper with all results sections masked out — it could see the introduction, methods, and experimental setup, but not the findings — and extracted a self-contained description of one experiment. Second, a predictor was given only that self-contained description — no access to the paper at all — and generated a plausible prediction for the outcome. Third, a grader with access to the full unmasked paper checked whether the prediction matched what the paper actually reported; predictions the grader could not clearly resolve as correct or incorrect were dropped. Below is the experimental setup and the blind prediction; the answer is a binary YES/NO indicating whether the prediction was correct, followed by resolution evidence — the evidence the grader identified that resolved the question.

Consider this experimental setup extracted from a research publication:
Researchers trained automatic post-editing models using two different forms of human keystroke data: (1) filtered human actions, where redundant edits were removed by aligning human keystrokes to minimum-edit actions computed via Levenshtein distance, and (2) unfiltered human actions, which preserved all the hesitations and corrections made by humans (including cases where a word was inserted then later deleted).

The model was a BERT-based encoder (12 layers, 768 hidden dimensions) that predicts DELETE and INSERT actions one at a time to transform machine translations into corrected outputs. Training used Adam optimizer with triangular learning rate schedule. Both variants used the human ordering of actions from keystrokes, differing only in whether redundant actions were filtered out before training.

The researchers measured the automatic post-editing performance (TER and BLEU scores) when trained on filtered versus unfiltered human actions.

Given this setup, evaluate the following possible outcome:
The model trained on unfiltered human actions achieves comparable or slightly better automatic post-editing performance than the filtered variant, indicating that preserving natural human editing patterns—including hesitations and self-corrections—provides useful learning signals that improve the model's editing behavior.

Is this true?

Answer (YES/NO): NO